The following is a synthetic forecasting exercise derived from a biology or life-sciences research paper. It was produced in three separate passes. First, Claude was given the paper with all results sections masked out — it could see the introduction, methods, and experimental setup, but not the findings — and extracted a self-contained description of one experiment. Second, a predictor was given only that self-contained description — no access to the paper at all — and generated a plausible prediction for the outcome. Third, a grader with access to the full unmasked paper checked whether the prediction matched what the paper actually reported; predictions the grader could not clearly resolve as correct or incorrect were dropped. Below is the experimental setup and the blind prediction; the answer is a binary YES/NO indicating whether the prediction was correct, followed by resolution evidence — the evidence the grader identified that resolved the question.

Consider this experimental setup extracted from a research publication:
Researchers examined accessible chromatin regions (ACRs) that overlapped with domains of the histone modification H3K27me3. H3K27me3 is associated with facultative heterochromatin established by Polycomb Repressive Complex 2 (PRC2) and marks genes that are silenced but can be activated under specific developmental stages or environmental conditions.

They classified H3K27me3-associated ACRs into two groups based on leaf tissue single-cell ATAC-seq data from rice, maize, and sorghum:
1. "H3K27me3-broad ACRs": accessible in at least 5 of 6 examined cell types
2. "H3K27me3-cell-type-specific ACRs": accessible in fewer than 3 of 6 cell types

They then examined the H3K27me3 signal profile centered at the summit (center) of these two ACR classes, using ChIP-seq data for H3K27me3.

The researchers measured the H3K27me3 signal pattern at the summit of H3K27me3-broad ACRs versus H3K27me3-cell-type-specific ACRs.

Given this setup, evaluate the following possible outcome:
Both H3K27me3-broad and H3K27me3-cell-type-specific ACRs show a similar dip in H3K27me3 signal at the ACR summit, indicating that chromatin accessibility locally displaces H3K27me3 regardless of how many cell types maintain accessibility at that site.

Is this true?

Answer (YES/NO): NO